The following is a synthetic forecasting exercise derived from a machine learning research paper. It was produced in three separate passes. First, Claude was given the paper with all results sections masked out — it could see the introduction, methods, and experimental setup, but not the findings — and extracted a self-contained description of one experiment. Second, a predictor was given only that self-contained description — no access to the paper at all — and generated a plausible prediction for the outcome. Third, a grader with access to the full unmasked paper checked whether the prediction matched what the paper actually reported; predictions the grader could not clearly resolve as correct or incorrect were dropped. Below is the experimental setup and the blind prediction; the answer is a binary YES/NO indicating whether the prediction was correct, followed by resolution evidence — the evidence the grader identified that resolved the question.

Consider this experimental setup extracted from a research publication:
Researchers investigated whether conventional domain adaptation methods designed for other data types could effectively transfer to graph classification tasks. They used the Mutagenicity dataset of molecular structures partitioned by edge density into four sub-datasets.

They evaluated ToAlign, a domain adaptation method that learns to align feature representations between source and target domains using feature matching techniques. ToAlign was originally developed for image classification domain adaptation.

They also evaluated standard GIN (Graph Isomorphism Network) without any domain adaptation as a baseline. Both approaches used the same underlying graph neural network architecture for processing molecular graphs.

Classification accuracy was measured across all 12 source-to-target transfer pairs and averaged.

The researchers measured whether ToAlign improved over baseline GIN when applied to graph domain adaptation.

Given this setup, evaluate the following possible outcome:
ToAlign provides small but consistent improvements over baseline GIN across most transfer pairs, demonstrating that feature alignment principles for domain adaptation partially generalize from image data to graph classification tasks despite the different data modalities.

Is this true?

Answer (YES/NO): YES